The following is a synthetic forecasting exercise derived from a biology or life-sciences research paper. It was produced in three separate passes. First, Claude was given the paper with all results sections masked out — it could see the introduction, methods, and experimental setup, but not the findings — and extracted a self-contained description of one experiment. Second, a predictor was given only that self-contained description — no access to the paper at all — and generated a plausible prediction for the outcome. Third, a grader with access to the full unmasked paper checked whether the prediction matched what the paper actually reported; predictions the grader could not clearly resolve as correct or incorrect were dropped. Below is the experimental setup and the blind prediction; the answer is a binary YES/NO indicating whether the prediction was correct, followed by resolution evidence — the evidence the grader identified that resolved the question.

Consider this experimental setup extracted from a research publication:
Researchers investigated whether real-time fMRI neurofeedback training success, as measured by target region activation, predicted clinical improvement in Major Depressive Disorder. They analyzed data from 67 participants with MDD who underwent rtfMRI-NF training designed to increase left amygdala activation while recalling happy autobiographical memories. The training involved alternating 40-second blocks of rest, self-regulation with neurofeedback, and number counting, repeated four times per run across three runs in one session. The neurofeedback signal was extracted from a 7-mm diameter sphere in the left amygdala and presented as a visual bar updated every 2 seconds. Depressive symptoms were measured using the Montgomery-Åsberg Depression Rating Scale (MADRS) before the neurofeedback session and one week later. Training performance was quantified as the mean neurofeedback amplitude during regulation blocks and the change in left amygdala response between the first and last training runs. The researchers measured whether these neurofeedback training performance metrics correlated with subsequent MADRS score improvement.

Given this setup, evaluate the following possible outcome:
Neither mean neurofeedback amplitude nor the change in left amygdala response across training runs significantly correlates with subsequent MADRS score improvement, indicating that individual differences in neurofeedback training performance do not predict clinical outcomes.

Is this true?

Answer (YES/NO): YES